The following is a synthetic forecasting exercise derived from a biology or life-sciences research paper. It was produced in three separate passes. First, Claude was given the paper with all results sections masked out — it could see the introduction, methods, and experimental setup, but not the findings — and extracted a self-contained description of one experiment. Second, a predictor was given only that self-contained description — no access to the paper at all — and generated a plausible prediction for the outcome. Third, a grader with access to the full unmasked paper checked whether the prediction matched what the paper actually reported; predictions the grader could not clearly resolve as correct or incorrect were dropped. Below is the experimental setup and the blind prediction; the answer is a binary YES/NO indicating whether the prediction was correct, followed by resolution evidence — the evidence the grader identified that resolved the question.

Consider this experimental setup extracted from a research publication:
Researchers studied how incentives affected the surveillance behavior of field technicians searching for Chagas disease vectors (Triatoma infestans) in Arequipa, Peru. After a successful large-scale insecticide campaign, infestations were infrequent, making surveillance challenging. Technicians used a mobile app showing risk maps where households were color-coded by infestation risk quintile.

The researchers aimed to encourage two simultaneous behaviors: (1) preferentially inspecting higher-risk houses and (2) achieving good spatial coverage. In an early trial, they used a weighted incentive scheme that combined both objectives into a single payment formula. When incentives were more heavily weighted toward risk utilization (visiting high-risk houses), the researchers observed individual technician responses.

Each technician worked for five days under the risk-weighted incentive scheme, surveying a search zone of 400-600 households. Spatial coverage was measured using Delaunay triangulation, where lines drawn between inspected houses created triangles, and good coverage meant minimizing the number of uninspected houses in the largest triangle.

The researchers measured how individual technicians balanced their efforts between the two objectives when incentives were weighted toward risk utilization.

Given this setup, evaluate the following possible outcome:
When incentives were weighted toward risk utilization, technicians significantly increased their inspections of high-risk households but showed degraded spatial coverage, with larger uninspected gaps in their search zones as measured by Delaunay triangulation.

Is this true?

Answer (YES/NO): NO